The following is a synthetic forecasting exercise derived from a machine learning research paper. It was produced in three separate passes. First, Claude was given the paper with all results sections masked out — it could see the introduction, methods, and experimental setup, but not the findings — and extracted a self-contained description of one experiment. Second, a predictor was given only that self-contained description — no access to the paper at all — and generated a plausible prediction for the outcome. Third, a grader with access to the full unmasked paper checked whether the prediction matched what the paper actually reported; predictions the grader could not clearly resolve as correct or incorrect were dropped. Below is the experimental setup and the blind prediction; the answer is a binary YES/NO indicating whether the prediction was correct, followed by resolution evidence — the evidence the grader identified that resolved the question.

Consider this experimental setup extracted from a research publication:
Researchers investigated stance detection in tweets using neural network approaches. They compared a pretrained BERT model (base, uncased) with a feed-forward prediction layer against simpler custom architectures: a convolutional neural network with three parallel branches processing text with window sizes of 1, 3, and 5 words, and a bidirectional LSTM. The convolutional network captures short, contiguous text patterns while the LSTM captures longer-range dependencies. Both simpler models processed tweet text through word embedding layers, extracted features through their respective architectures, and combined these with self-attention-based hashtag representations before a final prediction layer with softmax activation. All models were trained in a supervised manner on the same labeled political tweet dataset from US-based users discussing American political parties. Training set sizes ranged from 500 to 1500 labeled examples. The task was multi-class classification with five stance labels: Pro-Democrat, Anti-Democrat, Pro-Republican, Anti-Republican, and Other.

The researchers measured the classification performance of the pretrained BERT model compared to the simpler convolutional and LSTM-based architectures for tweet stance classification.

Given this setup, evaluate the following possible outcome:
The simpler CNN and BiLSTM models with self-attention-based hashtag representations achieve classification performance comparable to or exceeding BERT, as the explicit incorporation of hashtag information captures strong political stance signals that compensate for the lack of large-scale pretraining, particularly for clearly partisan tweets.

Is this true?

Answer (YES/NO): NO